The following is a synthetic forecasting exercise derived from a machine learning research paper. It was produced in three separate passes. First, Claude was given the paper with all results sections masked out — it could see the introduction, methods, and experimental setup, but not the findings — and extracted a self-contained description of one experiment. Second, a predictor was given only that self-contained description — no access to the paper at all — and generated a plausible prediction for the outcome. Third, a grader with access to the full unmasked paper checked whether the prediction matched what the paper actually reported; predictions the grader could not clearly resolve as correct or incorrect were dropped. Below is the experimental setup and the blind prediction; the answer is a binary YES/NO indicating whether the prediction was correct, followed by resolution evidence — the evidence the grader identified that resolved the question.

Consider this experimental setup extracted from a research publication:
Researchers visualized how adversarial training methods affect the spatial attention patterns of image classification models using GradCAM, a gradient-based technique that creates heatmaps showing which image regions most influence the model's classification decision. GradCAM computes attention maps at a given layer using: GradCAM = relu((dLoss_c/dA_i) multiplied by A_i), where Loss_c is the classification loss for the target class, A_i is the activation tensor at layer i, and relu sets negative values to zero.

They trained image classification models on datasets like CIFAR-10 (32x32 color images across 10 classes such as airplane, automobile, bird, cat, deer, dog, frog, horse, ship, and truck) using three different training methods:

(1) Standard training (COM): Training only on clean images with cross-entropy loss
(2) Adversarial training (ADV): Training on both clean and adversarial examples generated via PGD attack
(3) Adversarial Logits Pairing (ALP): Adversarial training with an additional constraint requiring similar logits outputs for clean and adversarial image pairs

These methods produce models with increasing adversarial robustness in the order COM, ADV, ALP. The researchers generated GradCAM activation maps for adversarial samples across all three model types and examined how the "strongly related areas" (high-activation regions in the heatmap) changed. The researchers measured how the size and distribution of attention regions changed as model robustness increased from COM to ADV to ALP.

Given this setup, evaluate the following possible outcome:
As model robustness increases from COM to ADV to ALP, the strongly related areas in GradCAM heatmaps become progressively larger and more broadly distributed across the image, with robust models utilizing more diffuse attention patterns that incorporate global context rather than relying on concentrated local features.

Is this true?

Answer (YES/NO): NO